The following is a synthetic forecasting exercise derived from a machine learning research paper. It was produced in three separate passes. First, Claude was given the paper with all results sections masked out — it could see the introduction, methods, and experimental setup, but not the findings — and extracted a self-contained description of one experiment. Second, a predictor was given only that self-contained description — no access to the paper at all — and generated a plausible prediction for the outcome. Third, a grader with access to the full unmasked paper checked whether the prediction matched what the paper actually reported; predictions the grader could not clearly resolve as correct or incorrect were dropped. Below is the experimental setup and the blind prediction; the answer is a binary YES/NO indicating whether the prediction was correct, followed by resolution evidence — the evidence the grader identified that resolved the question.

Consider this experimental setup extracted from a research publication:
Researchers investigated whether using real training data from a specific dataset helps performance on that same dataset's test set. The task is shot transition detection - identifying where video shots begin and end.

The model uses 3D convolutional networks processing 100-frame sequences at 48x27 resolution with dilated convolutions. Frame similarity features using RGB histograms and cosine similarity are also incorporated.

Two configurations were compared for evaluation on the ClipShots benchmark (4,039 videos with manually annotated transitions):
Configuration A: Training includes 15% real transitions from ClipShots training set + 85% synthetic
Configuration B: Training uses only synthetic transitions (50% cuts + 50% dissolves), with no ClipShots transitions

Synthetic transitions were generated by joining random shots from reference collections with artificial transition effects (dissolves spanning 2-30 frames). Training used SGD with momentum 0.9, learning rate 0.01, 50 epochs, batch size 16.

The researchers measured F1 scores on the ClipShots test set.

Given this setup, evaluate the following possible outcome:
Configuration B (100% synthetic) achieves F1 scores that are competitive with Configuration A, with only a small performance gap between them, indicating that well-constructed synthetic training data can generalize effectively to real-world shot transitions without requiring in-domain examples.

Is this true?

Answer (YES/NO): YES